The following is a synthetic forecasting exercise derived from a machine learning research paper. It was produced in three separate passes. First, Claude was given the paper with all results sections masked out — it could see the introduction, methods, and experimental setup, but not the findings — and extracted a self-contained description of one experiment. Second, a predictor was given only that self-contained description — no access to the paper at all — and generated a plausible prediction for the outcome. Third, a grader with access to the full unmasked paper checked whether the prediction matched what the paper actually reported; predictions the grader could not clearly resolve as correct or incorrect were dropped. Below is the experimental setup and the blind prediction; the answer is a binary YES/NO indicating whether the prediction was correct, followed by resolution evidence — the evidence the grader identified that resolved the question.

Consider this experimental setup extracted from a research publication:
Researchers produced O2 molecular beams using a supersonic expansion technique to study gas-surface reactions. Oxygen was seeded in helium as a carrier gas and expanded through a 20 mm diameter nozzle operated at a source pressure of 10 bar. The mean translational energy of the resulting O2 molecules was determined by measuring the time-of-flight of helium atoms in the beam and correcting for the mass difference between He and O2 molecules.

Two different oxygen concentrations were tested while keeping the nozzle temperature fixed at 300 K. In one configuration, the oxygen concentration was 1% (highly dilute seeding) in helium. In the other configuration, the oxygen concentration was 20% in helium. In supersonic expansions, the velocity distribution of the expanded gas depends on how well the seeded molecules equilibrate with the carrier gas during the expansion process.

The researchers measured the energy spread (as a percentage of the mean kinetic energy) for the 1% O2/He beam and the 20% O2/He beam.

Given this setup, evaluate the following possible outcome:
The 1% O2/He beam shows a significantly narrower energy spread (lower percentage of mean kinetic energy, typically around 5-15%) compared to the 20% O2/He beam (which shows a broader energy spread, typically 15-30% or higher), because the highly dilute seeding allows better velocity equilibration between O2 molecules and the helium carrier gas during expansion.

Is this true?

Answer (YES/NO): YES